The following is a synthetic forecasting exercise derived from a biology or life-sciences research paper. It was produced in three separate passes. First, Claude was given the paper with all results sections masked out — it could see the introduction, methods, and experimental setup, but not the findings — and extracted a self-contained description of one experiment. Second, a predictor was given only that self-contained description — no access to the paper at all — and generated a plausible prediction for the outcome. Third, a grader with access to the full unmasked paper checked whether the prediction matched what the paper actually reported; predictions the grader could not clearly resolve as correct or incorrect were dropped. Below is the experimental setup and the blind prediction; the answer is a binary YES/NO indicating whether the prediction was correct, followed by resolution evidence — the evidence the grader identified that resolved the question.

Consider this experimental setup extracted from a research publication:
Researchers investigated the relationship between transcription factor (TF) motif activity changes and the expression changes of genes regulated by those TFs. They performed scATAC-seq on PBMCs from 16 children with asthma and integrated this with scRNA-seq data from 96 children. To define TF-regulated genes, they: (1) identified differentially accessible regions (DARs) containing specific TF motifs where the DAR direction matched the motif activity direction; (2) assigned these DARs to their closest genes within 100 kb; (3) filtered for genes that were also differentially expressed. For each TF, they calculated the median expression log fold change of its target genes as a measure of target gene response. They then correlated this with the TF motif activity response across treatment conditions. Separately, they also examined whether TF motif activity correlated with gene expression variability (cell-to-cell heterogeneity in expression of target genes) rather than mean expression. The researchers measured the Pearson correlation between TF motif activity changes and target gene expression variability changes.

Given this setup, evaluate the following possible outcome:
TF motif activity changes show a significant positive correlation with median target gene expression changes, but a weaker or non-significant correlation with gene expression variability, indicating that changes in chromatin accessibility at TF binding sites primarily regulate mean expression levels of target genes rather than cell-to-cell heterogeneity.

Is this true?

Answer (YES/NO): NO